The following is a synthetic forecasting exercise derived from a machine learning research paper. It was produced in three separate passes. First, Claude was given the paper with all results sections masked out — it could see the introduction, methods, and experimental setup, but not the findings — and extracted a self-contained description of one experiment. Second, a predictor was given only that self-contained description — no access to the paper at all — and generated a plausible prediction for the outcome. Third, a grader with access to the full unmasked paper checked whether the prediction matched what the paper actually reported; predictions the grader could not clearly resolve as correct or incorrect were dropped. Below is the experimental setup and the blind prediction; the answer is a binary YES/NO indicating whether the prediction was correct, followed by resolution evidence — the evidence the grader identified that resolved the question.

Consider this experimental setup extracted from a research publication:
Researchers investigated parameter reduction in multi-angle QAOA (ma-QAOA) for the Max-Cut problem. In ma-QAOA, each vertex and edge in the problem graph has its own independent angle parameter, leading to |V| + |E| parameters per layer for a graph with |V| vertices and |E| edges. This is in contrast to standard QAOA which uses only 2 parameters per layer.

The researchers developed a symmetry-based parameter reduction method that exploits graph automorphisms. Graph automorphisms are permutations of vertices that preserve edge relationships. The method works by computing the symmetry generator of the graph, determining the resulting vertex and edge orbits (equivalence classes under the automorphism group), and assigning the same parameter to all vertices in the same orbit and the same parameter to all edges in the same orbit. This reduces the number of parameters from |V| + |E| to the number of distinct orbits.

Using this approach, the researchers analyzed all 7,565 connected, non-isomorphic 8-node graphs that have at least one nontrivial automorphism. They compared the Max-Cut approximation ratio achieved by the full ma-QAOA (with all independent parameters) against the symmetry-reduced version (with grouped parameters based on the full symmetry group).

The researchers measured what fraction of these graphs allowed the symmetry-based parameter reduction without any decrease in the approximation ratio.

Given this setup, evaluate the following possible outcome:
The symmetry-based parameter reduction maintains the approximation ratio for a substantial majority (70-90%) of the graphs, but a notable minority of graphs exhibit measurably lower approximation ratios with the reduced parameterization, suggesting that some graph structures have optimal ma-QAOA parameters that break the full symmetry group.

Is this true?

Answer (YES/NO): NO